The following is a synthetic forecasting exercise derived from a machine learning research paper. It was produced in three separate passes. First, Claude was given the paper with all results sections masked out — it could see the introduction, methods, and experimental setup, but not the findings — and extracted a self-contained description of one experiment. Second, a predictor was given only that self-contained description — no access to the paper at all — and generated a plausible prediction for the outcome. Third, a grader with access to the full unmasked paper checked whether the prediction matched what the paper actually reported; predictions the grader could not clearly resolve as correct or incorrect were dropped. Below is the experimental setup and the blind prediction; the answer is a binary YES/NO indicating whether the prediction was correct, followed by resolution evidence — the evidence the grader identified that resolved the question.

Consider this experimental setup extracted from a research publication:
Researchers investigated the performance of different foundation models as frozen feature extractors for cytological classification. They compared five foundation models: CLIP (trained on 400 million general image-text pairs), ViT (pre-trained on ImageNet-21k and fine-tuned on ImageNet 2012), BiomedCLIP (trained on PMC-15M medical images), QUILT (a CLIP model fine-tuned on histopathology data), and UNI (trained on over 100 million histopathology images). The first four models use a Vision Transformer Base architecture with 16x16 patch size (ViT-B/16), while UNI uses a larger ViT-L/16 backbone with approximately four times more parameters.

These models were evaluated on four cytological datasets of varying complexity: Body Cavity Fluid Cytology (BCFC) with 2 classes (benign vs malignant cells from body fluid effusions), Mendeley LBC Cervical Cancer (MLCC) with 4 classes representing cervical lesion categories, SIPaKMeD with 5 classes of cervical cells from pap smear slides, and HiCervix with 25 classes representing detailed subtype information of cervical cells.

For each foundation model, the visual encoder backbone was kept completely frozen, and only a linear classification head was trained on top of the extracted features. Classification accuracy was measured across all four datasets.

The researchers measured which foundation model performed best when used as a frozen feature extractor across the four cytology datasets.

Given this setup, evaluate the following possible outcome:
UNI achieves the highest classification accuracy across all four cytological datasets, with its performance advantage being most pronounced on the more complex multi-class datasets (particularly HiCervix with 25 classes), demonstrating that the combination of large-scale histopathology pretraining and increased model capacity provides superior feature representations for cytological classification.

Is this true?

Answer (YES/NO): NO